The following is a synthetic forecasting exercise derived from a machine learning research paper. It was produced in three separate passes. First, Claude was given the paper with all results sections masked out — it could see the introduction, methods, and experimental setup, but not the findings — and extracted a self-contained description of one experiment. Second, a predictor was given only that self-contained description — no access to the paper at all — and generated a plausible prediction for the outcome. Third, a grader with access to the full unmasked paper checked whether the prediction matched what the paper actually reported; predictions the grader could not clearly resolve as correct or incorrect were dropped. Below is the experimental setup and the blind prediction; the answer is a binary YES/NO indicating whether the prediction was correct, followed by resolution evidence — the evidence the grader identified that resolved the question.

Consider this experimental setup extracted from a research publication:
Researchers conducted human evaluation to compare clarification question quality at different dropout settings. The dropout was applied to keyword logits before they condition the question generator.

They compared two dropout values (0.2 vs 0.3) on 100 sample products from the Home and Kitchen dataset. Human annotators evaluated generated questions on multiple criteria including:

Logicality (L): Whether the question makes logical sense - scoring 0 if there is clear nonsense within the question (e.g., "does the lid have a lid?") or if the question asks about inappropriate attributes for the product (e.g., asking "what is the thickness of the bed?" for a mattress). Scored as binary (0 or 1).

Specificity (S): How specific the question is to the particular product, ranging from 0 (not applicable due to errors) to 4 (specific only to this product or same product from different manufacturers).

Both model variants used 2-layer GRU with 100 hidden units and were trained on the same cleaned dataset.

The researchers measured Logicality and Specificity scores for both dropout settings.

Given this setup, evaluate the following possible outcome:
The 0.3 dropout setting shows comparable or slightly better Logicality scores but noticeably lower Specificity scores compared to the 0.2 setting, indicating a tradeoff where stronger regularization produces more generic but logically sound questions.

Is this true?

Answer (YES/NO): NO